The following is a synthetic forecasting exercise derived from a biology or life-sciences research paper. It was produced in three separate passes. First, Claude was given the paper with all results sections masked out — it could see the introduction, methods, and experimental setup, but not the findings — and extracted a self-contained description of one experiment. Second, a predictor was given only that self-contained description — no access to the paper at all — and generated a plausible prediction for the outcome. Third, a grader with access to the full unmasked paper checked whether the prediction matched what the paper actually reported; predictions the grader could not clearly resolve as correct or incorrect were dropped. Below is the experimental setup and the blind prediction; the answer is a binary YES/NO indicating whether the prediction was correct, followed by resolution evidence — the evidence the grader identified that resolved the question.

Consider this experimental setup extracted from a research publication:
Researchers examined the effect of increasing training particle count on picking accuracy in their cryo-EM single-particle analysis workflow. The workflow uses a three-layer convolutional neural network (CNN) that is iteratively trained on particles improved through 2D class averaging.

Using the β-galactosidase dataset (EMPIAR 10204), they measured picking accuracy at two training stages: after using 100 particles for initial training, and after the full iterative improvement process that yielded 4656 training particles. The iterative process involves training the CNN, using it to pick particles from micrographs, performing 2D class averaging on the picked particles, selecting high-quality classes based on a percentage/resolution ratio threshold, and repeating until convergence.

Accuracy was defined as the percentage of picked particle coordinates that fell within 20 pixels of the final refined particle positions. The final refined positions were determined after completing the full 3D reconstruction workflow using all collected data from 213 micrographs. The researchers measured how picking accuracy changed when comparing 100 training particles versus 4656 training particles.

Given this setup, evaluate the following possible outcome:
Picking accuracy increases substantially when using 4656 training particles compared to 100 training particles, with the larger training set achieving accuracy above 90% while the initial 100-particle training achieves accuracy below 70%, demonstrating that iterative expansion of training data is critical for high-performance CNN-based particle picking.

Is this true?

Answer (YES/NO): NO